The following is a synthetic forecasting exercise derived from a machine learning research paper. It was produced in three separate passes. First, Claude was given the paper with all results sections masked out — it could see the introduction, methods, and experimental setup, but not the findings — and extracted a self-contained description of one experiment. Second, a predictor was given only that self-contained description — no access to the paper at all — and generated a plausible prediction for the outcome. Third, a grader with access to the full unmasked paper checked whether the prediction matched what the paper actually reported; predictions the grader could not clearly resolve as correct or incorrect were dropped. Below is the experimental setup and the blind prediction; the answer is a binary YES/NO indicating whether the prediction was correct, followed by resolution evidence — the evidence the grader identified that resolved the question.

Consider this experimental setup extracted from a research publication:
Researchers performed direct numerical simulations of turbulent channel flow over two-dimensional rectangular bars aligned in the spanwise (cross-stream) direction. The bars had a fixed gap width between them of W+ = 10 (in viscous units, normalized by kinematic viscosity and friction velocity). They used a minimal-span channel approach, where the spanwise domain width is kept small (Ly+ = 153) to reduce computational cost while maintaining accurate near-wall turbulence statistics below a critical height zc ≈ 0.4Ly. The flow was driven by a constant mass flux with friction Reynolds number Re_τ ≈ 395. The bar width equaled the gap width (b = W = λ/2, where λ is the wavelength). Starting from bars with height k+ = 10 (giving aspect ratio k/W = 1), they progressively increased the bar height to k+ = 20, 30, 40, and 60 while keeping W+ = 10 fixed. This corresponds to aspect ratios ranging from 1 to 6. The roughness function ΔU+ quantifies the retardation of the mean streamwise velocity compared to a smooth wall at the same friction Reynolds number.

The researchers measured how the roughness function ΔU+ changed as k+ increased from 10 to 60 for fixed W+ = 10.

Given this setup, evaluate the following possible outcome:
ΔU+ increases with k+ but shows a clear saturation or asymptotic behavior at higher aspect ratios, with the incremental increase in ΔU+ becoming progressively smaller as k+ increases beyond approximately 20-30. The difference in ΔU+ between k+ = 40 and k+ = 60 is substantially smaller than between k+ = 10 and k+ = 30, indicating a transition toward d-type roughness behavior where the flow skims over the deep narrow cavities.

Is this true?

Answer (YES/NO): YES